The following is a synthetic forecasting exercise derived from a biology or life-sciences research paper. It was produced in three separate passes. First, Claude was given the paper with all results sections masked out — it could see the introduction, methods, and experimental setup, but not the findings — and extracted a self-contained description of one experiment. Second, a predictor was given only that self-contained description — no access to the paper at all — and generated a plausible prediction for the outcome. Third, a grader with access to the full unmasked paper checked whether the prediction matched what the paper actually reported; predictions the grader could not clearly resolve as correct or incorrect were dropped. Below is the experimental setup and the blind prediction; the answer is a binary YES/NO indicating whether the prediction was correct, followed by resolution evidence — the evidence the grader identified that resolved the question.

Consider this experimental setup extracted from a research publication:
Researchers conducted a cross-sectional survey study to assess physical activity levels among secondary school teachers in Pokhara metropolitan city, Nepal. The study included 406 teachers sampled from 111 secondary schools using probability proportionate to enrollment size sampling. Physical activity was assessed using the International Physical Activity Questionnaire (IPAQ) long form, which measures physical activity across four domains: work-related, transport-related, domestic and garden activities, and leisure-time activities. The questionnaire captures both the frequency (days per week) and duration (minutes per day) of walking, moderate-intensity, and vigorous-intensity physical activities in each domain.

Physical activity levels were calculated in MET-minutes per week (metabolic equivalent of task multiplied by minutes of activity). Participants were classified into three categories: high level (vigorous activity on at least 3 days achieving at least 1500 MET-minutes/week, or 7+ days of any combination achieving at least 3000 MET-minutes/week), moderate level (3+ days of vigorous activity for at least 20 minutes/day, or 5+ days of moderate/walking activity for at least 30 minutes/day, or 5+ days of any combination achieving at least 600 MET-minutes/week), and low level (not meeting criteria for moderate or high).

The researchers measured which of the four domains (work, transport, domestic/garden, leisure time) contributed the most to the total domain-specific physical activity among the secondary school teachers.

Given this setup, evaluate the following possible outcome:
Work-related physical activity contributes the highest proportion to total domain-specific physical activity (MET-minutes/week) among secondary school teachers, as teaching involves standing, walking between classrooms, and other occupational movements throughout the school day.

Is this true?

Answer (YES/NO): NO